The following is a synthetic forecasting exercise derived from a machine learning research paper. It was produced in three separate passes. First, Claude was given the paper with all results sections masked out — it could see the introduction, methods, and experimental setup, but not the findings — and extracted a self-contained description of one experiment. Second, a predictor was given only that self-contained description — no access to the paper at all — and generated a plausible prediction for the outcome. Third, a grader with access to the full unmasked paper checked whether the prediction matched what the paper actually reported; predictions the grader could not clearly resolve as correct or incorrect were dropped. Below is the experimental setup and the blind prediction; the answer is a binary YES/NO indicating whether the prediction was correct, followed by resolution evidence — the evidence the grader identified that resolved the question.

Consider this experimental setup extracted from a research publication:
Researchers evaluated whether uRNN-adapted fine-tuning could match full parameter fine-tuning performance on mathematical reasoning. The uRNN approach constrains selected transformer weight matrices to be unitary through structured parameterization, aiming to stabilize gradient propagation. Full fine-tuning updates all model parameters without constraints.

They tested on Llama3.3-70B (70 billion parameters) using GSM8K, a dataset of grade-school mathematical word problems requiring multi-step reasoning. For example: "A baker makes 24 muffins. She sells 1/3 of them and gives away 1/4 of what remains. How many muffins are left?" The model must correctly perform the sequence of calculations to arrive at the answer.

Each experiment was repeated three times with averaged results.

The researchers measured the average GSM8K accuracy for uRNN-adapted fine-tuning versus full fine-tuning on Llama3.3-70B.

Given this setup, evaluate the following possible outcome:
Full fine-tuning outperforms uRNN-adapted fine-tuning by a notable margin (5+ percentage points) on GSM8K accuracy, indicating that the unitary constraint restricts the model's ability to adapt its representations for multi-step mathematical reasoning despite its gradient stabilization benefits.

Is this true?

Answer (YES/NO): NO